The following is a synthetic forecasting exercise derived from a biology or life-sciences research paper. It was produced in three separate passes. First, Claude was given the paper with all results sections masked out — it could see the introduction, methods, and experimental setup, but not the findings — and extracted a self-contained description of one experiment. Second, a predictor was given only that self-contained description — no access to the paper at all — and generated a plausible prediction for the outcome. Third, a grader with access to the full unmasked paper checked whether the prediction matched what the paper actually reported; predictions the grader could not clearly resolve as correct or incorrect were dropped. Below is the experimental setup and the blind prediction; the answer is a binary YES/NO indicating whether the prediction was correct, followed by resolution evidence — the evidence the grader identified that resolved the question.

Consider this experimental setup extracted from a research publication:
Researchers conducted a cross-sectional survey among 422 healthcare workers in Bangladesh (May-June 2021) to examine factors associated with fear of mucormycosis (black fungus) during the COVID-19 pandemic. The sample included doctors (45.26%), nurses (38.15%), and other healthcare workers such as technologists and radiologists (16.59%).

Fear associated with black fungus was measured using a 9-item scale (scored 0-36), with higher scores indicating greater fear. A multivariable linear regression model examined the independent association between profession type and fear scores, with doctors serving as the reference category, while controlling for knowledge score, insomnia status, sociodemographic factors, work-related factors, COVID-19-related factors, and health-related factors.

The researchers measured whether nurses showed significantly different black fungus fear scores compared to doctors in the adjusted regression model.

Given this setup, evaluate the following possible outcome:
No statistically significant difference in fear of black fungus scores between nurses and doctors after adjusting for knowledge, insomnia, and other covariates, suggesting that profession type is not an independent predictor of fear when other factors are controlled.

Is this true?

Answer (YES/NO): NO